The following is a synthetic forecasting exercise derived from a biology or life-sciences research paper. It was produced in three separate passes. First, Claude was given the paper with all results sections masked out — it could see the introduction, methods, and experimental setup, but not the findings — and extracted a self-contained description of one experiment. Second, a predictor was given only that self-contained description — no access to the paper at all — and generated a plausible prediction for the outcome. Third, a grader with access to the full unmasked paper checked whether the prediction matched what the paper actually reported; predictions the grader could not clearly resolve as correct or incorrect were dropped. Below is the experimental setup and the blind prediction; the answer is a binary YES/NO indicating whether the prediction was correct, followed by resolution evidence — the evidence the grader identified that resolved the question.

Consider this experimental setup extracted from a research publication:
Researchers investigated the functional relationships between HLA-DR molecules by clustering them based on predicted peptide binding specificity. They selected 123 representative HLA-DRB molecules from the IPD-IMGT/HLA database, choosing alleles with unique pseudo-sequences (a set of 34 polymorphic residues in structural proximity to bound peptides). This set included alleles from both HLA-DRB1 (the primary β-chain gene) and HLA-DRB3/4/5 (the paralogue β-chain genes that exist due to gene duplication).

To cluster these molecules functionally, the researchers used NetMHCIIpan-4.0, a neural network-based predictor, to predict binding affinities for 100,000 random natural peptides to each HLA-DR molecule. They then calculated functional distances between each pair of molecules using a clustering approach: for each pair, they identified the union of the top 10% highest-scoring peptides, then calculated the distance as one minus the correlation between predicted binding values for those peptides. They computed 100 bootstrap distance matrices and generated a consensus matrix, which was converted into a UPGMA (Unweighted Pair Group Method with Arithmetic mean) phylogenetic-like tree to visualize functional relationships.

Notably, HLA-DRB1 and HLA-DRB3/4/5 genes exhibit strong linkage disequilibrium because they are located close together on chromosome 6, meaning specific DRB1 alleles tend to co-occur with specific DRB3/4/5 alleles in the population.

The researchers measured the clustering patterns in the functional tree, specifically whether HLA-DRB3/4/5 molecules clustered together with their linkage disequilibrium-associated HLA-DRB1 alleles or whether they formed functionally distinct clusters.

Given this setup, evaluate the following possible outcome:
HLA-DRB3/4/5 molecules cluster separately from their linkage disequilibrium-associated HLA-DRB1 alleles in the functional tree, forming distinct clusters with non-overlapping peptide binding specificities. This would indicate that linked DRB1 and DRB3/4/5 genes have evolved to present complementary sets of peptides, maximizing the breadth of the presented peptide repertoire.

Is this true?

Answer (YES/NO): YES